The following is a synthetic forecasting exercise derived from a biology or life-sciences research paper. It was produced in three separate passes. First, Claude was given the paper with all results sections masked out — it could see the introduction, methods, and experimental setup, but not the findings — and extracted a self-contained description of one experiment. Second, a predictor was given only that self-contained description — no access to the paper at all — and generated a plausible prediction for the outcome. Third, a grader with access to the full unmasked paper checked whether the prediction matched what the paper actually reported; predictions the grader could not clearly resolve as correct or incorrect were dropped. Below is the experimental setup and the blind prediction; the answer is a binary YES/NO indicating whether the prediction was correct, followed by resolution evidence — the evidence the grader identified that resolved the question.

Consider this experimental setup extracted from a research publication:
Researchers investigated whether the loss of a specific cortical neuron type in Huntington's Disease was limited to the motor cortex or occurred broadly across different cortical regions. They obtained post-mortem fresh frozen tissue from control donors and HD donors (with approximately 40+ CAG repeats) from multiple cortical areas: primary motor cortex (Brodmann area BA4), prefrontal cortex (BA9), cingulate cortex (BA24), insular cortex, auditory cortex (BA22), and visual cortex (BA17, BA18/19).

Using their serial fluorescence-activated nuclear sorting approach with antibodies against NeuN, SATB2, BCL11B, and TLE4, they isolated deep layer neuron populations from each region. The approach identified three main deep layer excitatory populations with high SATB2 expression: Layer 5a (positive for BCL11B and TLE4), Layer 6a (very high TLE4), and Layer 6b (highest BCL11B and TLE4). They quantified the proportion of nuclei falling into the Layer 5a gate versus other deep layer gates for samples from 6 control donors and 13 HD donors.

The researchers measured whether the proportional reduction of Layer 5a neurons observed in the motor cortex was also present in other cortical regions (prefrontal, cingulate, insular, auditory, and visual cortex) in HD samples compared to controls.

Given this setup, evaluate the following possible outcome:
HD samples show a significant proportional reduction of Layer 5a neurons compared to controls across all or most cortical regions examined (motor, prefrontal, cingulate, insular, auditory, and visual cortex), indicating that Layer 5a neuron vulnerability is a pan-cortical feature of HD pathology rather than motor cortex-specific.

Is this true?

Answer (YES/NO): YES